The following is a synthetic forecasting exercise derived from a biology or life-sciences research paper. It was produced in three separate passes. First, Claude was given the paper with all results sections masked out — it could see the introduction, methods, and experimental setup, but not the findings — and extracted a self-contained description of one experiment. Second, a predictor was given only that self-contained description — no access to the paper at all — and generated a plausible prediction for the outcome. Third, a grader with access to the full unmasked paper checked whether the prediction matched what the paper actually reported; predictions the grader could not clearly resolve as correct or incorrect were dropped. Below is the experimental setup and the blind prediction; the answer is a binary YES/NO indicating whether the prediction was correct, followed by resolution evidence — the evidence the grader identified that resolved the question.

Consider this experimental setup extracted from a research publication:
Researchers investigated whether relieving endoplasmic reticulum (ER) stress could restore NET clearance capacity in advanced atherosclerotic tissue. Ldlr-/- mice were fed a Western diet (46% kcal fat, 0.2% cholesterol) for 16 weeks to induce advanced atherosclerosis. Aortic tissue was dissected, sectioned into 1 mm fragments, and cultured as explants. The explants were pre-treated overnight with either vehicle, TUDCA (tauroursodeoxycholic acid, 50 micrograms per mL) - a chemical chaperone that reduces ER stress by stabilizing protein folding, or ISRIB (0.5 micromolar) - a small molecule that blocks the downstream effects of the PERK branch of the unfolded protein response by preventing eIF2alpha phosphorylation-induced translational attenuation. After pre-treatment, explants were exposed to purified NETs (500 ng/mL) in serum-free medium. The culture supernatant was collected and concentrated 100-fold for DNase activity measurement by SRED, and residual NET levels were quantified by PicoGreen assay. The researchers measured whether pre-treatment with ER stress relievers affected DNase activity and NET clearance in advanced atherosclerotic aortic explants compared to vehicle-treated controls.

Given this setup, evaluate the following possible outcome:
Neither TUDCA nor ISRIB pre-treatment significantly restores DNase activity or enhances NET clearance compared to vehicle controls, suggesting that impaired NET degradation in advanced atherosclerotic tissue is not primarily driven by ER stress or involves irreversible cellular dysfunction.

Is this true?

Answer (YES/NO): NO